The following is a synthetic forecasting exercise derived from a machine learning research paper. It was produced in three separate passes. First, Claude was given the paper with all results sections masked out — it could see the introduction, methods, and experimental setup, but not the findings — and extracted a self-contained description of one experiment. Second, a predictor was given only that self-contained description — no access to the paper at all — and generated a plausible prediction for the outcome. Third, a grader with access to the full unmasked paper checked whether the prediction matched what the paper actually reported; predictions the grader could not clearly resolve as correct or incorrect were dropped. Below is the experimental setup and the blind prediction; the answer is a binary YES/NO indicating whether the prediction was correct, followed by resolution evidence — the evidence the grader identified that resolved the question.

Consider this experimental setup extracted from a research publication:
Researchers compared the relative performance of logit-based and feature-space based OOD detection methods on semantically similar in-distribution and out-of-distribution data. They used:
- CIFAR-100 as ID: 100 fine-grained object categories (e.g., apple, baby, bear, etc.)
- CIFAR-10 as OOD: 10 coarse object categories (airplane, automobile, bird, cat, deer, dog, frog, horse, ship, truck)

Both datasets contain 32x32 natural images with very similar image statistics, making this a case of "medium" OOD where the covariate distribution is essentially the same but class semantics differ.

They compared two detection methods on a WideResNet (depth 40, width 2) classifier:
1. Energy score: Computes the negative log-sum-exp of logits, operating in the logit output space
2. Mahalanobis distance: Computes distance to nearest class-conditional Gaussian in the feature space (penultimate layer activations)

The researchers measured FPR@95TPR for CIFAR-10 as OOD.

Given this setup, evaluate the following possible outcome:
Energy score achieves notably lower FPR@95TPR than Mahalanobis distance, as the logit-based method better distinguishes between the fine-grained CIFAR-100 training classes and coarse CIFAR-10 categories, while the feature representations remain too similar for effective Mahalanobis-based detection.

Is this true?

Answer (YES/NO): YES